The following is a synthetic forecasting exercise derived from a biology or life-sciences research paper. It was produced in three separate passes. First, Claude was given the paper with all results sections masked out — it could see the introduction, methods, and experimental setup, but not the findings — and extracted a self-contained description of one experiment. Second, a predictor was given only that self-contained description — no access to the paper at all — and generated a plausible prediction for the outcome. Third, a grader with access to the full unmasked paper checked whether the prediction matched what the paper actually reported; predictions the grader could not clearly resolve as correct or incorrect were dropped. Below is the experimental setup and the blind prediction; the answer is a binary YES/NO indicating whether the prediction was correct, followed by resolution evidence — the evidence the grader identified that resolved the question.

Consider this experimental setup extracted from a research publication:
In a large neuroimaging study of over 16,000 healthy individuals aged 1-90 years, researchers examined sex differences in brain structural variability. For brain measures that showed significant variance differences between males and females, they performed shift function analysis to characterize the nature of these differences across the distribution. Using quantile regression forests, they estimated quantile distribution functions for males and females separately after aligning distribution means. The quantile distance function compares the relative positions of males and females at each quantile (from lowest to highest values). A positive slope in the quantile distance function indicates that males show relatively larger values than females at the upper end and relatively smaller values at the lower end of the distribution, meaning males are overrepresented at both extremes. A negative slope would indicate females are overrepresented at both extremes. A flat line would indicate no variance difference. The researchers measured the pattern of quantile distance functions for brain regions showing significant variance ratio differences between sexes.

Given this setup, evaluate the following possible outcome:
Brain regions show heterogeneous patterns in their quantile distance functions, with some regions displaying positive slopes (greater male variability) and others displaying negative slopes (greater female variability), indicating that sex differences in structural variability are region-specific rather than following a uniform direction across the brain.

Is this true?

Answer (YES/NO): NO